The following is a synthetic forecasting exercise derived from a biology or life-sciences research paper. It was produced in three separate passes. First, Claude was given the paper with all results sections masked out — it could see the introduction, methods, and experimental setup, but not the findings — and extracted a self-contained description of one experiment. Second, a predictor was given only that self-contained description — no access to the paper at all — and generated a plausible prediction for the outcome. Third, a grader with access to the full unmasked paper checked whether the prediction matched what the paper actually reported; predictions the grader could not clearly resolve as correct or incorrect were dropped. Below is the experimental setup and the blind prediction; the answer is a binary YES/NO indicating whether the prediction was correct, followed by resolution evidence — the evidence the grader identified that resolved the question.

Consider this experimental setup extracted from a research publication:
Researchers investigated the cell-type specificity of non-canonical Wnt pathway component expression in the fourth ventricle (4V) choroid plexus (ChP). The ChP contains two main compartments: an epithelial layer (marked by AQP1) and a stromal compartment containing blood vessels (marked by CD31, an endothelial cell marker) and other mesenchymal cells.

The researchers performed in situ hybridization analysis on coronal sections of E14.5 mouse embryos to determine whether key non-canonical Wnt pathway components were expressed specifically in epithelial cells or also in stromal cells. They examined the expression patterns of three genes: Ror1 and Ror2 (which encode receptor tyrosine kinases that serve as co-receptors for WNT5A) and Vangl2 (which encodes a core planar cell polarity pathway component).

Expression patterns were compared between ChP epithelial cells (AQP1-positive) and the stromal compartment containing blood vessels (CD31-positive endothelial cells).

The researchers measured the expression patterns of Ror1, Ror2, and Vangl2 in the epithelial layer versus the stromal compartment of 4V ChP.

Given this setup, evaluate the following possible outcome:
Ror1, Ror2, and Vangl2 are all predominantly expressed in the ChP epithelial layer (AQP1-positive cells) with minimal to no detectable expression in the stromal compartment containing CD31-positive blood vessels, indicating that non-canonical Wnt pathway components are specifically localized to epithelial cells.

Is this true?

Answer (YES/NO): YES